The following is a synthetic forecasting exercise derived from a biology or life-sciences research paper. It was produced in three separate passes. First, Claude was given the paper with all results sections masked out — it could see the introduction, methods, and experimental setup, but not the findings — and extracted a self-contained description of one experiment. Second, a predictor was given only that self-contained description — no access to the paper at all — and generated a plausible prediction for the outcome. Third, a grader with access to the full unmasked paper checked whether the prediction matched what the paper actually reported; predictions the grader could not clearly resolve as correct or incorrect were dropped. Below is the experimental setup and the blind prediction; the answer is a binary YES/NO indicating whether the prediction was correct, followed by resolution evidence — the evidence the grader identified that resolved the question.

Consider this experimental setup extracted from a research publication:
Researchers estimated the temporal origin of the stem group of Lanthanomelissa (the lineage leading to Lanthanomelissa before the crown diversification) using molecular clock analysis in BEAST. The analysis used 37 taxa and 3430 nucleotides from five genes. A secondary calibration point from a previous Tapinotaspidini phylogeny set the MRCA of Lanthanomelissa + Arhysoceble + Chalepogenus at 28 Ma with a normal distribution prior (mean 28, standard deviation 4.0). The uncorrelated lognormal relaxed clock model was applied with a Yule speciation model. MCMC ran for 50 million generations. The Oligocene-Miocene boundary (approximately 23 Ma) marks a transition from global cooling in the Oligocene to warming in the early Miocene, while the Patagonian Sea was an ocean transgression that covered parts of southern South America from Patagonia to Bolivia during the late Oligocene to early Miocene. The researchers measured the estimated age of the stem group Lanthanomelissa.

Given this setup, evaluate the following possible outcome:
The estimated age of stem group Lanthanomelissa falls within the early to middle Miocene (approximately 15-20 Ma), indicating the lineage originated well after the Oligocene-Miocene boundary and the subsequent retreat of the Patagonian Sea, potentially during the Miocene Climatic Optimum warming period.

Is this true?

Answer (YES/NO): NO